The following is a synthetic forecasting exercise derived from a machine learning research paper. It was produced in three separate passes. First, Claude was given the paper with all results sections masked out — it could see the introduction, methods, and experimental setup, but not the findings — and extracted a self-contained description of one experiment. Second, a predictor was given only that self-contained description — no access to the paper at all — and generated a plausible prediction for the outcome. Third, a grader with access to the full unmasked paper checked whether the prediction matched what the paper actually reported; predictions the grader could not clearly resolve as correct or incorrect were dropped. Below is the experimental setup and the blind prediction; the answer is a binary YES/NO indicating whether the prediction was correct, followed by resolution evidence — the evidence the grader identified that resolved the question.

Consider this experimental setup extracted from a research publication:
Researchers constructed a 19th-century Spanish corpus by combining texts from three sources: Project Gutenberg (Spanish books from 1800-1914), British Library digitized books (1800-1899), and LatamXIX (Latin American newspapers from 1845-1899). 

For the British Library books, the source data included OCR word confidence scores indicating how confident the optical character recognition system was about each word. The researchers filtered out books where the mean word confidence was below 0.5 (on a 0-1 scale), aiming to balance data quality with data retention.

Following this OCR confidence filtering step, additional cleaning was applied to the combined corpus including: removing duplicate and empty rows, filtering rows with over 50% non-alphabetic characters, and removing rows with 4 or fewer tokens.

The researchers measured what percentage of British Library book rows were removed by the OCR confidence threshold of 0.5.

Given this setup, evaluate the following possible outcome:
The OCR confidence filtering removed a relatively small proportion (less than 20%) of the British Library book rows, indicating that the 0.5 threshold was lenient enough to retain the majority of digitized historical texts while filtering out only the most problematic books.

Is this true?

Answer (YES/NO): YES